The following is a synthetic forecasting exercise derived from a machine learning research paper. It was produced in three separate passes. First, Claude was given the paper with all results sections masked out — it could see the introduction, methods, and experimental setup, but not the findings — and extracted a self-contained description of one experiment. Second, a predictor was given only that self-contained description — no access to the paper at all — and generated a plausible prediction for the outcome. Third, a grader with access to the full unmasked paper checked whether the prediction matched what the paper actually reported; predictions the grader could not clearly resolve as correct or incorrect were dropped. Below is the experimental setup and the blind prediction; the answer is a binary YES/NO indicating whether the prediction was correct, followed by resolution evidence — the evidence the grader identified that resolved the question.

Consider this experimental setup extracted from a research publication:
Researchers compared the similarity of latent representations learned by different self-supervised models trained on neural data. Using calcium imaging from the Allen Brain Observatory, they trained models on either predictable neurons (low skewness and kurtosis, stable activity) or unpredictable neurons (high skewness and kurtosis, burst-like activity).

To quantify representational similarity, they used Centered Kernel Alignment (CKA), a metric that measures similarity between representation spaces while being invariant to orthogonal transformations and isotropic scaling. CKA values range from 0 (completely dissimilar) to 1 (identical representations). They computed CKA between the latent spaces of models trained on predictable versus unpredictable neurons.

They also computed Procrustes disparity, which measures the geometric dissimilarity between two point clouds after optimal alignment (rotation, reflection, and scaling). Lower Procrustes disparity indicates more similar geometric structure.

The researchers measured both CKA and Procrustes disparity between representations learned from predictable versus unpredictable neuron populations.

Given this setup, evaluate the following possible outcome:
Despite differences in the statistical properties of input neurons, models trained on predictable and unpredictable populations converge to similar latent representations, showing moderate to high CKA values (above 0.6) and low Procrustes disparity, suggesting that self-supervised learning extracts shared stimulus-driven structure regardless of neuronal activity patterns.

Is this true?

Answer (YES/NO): NO